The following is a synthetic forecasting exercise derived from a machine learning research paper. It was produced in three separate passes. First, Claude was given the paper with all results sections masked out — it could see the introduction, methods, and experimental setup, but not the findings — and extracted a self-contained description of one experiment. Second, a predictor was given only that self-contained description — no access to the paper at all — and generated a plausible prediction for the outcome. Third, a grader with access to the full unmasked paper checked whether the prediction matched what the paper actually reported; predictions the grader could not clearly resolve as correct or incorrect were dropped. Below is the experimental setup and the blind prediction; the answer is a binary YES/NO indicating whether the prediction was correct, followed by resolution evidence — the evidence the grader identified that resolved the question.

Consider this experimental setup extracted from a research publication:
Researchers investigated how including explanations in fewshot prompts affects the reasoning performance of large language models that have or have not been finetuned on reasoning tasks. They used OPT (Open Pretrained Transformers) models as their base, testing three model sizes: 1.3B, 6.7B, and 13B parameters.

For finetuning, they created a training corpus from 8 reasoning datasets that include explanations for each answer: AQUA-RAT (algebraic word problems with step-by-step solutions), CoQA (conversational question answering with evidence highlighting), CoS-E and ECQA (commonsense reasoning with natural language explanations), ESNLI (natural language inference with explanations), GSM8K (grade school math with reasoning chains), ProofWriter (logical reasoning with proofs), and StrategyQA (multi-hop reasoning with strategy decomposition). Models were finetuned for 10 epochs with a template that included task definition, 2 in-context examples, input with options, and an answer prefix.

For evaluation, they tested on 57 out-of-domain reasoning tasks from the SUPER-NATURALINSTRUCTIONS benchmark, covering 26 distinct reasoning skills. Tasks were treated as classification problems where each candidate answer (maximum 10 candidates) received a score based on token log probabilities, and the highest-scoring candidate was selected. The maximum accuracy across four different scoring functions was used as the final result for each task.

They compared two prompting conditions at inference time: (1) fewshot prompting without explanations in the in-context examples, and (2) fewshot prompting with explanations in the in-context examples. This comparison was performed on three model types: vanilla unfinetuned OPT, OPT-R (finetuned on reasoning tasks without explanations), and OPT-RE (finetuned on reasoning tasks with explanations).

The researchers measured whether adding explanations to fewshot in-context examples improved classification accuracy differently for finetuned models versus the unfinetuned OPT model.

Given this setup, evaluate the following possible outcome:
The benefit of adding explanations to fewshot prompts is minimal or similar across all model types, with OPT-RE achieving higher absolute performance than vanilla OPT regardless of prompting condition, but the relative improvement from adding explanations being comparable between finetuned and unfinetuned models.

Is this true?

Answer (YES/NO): NO